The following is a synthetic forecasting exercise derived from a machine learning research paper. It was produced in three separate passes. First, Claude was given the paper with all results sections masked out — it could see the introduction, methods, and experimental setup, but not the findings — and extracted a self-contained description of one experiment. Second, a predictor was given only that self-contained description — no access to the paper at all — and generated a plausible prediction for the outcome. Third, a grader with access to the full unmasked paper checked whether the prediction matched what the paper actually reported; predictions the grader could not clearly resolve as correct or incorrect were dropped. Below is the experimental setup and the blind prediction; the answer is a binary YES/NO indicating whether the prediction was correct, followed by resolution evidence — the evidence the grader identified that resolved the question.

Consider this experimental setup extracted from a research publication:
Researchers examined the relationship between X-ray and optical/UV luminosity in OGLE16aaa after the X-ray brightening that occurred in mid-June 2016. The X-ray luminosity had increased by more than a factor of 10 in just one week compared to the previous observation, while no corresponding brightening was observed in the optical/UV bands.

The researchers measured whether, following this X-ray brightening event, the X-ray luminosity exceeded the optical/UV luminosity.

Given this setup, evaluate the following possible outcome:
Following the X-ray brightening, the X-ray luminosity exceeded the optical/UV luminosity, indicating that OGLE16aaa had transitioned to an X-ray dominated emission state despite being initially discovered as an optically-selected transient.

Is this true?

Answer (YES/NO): YES